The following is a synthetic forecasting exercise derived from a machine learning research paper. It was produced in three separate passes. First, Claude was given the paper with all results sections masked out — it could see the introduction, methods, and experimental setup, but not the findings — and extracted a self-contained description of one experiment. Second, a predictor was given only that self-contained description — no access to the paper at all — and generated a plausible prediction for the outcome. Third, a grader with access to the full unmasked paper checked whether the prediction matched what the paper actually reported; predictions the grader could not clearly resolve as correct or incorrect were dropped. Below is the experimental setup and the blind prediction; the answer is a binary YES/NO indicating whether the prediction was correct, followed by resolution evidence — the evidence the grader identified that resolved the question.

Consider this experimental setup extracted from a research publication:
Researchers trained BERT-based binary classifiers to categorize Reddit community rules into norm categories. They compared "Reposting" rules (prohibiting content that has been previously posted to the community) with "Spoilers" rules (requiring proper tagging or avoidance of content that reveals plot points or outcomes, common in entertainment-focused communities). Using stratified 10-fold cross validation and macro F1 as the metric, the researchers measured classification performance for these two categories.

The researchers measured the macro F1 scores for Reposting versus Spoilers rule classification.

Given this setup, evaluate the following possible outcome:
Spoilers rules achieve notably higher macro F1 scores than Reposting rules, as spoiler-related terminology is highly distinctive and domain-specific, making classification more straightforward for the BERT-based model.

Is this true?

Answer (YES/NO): NO